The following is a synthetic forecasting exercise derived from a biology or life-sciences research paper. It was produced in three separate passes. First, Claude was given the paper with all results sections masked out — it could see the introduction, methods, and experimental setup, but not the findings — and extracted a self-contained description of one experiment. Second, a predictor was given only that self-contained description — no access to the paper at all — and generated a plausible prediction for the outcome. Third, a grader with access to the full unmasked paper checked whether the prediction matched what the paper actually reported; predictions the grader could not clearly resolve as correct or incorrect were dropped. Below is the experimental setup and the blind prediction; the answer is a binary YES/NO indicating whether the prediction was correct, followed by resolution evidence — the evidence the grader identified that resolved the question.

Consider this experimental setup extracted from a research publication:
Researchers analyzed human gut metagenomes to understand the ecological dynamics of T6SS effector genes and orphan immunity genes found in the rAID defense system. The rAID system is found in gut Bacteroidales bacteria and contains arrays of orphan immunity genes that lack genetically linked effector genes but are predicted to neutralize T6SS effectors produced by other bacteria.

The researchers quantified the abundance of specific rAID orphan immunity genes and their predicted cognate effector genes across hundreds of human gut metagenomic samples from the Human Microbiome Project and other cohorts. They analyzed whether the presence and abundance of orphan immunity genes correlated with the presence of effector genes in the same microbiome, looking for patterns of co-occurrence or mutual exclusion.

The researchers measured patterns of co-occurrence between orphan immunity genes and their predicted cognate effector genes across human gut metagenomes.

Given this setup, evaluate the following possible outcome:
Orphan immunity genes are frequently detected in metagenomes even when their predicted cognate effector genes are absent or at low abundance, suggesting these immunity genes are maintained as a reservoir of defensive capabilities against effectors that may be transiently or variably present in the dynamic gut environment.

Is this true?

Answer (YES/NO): YES